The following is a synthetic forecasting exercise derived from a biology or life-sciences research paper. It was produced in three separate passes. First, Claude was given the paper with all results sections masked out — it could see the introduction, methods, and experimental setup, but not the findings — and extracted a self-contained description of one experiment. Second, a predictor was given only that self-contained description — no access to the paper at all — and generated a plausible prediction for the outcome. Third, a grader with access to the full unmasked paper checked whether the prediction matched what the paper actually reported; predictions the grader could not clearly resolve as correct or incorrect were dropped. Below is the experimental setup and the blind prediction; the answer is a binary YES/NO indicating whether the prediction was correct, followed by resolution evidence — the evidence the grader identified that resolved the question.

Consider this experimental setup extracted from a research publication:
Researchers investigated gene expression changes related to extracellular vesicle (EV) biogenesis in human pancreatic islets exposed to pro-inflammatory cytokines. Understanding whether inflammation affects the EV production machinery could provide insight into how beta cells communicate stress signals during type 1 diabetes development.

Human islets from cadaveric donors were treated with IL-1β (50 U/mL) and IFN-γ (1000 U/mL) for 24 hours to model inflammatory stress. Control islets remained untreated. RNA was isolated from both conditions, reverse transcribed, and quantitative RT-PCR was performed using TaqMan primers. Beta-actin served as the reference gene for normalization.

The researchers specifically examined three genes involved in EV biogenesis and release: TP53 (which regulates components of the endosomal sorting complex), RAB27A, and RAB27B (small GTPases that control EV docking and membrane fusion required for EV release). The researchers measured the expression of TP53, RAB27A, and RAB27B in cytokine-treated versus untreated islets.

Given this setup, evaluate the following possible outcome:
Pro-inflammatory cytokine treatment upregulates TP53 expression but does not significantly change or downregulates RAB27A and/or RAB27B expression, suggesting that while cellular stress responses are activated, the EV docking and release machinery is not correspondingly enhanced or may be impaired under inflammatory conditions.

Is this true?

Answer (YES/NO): NO